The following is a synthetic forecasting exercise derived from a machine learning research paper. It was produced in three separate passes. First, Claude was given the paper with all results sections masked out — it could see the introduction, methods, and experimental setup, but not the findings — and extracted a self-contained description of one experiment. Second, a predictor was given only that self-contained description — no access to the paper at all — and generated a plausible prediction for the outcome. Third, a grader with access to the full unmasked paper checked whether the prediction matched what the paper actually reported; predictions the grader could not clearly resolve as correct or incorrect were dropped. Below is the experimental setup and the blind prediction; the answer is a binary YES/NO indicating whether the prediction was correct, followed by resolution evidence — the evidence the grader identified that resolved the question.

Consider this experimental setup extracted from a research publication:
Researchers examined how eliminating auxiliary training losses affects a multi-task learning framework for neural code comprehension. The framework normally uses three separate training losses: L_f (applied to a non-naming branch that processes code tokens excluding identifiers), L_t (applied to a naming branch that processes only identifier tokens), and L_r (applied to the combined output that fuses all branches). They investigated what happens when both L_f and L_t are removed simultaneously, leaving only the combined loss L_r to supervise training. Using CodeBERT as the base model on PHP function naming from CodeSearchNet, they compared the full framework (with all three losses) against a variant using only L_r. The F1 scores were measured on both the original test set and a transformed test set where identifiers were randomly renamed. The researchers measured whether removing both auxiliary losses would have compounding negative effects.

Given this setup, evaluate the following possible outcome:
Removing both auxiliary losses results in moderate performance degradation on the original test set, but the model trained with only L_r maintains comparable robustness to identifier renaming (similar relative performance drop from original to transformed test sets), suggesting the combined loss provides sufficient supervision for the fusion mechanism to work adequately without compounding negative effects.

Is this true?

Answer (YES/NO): NO